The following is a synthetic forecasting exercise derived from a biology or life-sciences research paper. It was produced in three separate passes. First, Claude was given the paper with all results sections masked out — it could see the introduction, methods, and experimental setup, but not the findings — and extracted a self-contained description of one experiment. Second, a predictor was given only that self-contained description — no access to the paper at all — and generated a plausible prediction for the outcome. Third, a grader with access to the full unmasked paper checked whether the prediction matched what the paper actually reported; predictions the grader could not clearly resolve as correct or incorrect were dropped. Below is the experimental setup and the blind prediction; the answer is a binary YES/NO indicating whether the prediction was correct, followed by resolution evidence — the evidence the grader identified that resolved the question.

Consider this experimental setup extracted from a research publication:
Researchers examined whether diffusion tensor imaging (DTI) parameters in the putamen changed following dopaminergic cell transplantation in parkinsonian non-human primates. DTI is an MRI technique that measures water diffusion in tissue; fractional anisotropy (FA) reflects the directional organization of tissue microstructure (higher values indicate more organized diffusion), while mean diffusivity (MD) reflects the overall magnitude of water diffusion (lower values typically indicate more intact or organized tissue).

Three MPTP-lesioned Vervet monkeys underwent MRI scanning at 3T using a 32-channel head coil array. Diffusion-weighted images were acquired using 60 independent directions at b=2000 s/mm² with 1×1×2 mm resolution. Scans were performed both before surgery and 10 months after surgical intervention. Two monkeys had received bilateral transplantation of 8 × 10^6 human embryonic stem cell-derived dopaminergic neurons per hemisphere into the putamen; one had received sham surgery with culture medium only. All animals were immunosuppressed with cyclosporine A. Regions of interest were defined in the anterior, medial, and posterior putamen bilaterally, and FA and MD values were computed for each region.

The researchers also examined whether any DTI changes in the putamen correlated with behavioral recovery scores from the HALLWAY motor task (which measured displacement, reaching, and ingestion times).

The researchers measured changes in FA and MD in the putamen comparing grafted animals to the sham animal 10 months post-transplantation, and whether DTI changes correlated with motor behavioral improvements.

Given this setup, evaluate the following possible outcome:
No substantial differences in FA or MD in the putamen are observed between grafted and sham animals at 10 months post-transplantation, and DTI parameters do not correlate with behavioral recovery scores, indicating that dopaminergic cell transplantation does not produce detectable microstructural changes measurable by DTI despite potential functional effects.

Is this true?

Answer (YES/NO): NO